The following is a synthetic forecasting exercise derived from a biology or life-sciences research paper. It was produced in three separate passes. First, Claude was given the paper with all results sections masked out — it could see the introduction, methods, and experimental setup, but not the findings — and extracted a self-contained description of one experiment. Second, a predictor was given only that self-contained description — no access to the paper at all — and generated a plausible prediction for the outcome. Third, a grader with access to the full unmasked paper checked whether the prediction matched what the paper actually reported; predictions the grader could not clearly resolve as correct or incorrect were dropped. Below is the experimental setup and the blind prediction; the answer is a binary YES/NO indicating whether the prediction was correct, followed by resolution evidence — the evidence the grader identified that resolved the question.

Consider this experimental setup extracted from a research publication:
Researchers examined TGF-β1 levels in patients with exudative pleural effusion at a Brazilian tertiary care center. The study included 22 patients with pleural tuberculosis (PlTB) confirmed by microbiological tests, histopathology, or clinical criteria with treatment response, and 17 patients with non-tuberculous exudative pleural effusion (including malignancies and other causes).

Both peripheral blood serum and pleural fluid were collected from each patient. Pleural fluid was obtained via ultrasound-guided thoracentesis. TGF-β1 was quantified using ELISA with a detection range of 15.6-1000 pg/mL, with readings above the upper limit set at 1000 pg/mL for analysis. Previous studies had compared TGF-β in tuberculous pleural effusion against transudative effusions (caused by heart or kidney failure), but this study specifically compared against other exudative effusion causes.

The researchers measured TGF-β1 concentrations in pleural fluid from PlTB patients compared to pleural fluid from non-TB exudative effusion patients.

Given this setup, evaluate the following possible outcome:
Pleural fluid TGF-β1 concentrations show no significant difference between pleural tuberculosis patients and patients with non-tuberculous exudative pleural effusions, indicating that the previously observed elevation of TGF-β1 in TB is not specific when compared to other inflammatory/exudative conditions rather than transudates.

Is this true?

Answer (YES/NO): NO